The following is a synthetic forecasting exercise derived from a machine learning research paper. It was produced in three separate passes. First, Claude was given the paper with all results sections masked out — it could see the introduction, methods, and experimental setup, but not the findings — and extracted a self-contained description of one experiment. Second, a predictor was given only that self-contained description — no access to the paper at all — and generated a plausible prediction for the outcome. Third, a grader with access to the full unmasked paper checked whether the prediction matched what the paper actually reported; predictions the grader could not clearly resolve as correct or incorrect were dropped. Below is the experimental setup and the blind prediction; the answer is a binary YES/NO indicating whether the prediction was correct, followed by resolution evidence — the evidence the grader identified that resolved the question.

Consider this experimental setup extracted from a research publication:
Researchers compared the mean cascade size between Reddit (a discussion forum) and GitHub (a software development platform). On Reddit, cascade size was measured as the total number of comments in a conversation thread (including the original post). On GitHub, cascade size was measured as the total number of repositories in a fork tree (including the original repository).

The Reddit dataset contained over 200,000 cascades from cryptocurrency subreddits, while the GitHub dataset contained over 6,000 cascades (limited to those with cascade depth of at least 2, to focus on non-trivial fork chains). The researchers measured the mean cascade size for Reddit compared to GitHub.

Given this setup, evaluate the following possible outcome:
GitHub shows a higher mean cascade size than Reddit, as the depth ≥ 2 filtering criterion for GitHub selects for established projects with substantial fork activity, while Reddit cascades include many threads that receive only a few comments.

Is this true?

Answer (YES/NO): NO